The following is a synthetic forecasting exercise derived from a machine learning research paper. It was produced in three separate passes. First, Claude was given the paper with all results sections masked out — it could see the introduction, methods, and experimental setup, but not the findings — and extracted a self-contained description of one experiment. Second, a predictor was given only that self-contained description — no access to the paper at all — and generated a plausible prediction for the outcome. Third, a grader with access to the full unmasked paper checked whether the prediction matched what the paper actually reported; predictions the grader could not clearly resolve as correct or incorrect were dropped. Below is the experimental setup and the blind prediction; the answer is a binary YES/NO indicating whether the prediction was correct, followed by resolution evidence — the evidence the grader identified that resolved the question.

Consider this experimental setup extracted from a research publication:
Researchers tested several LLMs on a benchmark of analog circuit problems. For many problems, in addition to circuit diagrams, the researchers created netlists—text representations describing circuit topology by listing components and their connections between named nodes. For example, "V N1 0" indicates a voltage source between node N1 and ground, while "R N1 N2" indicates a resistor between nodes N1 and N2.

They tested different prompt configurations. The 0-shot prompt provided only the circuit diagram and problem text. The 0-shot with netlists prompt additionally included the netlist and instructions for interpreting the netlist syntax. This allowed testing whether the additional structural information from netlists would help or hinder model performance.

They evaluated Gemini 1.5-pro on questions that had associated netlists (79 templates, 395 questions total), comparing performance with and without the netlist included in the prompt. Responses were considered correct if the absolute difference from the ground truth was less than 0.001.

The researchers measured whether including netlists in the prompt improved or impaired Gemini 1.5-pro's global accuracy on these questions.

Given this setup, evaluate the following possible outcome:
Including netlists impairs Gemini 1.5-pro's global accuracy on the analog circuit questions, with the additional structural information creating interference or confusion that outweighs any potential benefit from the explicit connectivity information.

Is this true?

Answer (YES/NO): YES